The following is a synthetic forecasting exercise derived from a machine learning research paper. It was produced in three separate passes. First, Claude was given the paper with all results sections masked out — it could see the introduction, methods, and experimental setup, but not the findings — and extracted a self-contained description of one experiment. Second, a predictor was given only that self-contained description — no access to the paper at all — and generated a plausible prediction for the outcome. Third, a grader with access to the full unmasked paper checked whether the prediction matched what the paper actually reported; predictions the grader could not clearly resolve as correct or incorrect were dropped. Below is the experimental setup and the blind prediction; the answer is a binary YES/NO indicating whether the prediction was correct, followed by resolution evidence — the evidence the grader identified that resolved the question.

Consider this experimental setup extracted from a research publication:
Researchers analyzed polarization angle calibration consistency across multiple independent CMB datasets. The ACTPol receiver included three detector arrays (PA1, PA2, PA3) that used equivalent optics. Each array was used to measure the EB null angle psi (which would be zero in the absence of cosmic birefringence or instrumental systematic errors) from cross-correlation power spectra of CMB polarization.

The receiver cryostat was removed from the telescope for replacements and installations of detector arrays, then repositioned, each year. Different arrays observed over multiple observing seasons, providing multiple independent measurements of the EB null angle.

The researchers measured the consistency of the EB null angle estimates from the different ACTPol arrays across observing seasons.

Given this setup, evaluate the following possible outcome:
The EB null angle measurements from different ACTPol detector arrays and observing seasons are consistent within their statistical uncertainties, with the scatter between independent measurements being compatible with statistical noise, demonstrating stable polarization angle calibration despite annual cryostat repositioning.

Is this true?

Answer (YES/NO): YES